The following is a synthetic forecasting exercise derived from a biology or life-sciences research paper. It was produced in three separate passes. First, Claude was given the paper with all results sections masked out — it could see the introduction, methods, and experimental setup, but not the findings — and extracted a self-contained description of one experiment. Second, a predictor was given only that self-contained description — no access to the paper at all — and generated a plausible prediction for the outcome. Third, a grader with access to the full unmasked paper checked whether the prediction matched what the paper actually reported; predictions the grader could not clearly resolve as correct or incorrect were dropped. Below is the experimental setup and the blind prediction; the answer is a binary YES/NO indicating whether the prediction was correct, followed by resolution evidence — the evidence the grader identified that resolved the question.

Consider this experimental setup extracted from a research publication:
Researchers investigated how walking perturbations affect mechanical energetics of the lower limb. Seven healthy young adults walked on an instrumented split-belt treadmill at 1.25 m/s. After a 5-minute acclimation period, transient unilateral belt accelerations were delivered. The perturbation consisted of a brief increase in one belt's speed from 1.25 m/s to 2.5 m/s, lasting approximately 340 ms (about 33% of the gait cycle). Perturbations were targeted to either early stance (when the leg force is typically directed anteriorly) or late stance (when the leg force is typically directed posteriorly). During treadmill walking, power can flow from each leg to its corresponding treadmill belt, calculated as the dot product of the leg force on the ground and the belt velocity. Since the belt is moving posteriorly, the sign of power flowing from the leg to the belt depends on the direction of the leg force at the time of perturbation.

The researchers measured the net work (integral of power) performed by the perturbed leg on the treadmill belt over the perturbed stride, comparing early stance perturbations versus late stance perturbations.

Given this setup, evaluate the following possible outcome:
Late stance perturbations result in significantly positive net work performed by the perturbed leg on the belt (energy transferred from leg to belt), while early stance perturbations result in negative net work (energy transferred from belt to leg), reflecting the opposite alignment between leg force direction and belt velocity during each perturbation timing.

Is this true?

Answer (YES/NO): NO